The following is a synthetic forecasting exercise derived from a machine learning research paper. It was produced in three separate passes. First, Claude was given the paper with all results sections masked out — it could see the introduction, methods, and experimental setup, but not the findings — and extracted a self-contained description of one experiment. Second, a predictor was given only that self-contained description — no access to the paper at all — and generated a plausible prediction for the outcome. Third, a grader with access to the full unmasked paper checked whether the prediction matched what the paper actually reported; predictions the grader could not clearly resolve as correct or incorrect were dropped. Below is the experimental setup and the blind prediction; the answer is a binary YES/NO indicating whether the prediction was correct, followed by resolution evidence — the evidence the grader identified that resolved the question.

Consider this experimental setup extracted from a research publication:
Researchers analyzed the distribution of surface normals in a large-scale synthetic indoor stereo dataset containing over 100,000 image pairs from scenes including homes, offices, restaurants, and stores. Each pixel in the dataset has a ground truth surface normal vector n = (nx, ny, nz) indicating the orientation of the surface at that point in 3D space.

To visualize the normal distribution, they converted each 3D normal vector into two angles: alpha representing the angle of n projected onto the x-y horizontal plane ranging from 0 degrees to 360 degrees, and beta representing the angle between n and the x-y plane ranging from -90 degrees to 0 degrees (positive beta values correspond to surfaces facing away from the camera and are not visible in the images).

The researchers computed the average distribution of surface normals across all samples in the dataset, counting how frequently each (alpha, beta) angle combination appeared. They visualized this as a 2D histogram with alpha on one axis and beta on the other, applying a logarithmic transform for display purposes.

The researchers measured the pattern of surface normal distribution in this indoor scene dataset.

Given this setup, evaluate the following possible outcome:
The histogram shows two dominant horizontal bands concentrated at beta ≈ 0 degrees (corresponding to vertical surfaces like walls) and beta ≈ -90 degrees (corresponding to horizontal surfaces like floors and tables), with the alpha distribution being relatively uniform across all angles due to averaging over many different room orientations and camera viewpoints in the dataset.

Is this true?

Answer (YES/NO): NO